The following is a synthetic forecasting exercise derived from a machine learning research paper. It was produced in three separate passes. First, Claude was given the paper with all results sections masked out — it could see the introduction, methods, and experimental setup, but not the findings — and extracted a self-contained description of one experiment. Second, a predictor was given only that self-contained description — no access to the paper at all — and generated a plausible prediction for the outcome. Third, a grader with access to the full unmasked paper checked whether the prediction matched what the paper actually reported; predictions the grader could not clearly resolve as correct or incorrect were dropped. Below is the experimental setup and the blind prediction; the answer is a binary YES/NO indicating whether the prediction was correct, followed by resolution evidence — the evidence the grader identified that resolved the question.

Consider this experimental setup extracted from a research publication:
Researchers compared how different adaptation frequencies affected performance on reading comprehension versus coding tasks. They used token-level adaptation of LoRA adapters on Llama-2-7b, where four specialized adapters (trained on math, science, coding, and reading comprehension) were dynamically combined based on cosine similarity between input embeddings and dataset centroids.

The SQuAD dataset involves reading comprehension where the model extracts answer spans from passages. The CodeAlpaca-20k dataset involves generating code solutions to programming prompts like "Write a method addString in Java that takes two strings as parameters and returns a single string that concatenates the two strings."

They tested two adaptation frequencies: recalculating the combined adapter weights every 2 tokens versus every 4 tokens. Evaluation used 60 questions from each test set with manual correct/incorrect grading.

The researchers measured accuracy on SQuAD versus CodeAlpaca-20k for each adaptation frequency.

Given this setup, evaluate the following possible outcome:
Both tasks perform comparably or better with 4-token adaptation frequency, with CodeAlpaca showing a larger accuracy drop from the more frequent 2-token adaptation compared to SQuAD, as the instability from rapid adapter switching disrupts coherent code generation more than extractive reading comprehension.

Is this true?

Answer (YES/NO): NO